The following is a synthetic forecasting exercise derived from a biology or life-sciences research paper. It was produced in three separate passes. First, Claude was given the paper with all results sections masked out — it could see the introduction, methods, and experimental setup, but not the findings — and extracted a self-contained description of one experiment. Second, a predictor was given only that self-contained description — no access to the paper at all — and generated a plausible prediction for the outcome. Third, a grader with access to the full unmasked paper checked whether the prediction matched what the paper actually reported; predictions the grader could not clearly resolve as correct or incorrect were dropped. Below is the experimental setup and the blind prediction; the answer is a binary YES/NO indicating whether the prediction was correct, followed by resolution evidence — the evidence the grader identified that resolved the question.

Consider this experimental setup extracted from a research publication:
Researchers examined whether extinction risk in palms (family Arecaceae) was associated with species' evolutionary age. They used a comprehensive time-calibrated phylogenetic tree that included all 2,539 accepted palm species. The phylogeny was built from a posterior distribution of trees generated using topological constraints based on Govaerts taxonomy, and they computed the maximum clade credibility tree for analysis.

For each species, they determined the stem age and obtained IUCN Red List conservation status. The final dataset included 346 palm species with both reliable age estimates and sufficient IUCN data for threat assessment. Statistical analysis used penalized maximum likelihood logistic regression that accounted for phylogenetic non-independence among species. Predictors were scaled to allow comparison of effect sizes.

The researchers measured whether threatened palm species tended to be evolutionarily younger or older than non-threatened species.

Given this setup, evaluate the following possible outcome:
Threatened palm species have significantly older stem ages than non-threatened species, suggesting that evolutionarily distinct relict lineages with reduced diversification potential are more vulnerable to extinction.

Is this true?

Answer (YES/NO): NO